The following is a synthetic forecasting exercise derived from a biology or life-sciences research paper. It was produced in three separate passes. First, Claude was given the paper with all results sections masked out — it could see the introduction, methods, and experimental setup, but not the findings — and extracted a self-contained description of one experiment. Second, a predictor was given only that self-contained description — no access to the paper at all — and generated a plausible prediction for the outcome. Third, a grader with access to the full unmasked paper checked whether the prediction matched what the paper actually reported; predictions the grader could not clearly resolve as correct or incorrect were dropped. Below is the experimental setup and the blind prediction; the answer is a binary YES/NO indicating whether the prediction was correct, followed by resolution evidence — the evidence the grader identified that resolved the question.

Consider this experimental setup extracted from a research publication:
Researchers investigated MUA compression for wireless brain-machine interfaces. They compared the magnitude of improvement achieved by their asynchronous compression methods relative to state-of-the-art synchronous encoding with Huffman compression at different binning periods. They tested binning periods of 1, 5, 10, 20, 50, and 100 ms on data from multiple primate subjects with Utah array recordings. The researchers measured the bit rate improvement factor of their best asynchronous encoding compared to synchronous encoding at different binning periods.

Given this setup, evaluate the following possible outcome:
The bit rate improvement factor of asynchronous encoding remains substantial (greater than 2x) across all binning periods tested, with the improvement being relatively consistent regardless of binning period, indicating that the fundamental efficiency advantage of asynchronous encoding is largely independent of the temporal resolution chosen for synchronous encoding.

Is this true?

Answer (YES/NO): NO